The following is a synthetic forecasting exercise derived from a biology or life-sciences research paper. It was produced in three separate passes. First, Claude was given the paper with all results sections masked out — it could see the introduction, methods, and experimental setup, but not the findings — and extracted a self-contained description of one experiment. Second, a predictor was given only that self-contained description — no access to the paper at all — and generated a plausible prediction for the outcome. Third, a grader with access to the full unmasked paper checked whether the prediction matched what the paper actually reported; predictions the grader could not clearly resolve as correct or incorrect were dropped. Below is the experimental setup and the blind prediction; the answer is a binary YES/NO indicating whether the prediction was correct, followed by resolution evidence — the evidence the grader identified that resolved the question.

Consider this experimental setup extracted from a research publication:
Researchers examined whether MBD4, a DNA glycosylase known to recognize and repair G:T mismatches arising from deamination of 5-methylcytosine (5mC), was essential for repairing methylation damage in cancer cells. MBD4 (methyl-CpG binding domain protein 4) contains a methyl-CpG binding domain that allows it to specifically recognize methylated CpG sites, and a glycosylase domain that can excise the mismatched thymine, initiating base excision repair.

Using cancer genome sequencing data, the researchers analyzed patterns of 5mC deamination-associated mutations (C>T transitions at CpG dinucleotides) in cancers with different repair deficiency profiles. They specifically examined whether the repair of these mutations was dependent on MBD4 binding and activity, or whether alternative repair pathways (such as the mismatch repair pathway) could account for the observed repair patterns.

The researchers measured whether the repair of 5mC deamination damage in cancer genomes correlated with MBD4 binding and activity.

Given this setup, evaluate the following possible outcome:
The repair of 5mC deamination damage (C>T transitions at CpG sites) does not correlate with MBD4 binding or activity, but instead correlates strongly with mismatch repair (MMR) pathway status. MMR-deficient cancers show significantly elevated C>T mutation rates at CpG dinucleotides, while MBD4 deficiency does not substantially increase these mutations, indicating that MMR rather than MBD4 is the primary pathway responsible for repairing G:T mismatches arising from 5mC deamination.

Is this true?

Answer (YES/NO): NO